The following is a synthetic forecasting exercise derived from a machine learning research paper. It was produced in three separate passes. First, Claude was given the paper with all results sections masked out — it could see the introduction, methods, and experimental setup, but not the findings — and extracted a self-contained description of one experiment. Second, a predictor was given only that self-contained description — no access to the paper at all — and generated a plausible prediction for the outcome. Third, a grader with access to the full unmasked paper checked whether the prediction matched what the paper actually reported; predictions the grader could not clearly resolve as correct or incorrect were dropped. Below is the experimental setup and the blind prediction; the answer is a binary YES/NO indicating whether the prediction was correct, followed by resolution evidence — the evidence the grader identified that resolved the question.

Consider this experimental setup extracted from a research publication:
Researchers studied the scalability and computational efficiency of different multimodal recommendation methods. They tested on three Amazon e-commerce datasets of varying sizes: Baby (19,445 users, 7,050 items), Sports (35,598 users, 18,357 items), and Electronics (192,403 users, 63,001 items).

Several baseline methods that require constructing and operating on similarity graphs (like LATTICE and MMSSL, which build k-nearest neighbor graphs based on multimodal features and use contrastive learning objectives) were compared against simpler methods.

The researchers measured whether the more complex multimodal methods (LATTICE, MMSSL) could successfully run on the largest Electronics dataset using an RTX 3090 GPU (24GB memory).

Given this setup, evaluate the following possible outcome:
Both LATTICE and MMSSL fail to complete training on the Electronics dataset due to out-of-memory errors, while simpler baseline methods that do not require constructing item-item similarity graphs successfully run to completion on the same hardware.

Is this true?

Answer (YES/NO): NO